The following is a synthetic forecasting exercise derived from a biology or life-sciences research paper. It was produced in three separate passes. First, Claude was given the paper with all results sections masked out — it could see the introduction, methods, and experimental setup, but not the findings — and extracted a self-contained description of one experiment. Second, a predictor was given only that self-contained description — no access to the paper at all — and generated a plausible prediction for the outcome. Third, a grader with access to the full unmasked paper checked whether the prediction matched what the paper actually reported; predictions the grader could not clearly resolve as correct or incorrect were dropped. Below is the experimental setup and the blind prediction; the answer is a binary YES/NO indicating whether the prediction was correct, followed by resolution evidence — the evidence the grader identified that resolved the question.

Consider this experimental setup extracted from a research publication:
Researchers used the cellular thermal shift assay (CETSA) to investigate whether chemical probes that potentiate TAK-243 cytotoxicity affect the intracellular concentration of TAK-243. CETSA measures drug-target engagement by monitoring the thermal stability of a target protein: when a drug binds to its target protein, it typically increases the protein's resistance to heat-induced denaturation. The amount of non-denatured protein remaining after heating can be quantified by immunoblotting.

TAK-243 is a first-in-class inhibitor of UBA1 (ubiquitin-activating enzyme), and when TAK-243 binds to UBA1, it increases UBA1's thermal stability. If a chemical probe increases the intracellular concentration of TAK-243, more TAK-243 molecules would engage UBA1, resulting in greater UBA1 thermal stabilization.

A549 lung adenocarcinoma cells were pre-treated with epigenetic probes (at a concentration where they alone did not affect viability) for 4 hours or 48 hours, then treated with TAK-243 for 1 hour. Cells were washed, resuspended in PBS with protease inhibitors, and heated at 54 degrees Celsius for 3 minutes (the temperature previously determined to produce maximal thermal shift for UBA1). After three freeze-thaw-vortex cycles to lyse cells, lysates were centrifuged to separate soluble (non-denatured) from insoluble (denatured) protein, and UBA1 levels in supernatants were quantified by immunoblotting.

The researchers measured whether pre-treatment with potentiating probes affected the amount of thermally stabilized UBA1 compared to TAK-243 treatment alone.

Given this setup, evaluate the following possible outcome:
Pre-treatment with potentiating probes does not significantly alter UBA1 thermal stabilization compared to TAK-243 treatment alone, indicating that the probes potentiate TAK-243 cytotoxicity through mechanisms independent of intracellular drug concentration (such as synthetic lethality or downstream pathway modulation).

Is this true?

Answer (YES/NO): NO